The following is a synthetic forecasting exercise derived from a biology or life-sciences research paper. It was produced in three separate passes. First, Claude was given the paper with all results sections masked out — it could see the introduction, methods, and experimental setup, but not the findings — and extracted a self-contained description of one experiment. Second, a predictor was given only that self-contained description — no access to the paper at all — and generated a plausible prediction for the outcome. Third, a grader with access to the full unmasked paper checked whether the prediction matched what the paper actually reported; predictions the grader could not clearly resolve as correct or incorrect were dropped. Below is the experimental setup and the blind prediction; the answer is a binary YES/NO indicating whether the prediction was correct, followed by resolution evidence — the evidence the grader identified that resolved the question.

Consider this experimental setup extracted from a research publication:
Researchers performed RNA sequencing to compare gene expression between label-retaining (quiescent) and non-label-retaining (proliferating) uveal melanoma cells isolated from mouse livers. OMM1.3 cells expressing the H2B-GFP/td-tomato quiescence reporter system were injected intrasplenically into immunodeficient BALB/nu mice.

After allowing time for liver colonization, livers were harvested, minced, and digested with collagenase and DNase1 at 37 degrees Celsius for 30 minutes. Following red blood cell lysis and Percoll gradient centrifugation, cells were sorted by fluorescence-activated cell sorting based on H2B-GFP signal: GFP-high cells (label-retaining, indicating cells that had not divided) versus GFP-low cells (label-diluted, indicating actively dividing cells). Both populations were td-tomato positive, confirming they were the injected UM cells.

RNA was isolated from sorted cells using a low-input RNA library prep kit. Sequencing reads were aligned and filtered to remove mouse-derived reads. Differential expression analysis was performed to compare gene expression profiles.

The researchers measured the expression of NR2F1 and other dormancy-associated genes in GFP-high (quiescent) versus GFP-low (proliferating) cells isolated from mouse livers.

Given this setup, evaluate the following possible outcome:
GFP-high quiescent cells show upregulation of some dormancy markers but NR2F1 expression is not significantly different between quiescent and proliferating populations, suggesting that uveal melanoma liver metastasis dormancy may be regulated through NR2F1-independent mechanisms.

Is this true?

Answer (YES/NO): NO